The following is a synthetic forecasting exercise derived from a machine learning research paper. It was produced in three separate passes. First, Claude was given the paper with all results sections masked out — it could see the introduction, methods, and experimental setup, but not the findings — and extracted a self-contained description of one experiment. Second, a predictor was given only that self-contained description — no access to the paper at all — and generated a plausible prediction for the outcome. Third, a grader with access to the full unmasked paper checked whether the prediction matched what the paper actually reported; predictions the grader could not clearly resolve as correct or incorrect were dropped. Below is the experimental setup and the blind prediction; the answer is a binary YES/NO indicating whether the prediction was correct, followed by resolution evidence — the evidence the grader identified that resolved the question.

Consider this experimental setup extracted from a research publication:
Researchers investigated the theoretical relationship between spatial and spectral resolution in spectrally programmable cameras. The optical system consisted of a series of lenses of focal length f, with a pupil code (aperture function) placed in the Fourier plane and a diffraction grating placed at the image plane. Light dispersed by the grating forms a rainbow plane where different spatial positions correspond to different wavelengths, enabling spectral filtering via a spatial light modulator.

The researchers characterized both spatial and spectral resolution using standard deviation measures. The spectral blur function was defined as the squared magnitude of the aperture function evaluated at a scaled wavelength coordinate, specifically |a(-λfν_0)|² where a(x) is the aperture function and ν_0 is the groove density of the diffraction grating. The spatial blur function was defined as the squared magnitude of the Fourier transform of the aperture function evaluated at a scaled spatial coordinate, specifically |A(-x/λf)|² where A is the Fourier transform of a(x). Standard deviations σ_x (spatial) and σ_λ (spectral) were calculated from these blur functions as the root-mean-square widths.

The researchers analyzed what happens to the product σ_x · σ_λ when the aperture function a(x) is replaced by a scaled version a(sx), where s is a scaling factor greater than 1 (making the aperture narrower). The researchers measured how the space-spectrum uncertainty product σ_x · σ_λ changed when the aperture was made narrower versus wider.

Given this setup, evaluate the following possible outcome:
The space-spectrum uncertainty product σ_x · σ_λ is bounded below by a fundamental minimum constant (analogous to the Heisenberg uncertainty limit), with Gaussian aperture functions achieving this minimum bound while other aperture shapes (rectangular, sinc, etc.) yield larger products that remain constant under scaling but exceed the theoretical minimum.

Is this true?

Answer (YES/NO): YES